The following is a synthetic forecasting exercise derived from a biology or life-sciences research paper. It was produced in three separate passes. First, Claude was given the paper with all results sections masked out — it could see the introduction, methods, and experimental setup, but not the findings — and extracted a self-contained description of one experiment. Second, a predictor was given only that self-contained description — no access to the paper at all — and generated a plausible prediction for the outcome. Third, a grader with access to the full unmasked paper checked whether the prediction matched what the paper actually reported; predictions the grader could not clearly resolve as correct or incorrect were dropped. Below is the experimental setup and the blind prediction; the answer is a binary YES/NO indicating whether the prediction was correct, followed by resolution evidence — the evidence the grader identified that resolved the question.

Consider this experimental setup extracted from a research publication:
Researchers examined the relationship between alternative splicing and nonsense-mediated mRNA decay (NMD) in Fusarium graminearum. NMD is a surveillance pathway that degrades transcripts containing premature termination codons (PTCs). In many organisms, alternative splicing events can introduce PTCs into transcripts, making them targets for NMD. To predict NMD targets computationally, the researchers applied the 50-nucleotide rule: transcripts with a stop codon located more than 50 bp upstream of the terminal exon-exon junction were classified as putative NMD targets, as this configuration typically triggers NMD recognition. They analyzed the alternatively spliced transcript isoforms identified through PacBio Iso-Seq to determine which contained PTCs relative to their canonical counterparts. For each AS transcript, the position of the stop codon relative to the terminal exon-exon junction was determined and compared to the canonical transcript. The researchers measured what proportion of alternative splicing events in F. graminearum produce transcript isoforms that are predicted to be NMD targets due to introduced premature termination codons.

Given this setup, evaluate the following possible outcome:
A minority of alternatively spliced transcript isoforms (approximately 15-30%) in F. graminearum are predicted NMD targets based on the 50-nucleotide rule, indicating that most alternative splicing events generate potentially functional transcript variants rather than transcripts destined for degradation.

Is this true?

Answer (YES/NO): NO